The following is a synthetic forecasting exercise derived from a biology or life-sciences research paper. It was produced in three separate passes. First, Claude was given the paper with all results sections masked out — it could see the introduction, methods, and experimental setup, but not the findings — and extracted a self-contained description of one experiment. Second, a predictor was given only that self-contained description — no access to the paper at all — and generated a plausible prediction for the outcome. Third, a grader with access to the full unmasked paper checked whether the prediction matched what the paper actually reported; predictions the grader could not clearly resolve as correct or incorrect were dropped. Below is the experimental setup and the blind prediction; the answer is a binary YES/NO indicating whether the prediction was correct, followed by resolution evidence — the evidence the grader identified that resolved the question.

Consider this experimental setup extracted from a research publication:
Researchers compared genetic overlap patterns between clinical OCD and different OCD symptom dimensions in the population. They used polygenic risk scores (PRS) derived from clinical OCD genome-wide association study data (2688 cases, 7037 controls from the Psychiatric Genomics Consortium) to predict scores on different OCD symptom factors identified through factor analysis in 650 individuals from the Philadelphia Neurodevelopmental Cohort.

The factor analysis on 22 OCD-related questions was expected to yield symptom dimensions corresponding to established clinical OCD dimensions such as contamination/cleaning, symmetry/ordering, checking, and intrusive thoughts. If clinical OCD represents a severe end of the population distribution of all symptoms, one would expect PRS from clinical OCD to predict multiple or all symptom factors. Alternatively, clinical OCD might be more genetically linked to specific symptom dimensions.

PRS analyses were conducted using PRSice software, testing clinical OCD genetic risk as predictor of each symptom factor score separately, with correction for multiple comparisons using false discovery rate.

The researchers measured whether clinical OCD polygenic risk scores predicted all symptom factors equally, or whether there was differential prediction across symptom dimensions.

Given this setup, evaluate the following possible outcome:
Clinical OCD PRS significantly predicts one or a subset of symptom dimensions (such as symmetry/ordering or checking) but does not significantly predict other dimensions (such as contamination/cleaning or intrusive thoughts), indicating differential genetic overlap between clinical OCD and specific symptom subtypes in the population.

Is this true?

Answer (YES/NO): NO